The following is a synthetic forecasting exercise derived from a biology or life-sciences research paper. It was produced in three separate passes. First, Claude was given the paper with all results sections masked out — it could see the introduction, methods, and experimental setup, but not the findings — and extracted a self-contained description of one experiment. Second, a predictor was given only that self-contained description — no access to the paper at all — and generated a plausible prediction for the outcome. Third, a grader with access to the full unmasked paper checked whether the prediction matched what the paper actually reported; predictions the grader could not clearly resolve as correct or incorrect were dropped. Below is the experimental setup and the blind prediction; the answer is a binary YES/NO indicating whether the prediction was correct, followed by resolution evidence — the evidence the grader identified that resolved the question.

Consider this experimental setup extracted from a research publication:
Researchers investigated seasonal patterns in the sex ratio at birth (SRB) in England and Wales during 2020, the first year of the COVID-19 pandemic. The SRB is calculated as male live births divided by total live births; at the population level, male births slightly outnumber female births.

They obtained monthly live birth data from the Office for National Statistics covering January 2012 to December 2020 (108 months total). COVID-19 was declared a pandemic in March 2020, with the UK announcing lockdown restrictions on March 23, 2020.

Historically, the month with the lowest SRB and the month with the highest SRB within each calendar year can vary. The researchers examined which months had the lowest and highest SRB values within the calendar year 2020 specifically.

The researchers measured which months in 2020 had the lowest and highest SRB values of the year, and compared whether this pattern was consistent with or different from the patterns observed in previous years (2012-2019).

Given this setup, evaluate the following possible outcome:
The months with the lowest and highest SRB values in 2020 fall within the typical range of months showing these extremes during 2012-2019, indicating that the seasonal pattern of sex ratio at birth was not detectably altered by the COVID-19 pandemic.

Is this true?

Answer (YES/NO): NO